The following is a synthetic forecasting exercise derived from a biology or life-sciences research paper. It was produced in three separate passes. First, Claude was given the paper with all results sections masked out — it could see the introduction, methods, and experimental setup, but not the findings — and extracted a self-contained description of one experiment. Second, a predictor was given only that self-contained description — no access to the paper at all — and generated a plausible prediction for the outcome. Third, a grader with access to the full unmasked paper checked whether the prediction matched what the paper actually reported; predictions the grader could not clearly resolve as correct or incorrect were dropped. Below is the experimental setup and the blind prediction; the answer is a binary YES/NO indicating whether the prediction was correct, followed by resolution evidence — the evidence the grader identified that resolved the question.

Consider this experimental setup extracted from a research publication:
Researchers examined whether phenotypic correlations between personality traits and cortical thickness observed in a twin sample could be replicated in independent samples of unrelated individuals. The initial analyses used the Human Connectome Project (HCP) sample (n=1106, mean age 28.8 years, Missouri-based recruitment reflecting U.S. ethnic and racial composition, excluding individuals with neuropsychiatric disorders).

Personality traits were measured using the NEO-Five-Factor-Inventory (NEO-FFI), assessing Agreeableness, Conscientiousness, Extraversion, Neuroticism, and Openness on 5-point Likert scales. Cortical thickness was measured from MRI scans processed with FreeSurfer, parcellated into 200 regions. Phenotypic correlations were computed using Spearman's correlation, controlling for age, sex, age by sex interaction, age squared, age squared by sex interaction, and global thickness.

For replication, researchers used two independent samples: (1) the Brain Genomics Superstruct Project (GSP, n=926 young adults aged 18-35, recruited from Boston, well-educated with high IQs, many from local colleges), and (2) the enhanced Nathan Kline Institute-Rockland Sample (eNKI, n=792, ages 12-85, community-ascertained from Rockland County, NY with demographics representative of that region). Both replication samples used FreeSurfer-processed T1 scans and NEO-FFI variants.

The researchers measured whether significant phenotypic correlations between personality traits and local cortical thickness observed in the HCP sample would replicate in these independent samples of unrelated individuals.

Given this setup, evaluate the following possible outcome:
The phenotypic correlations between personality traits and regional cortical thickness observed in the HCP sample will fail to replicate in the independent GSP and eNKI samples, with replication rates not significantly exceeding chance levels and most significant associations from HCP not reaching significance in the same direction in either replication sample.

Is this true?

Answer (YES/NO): NO